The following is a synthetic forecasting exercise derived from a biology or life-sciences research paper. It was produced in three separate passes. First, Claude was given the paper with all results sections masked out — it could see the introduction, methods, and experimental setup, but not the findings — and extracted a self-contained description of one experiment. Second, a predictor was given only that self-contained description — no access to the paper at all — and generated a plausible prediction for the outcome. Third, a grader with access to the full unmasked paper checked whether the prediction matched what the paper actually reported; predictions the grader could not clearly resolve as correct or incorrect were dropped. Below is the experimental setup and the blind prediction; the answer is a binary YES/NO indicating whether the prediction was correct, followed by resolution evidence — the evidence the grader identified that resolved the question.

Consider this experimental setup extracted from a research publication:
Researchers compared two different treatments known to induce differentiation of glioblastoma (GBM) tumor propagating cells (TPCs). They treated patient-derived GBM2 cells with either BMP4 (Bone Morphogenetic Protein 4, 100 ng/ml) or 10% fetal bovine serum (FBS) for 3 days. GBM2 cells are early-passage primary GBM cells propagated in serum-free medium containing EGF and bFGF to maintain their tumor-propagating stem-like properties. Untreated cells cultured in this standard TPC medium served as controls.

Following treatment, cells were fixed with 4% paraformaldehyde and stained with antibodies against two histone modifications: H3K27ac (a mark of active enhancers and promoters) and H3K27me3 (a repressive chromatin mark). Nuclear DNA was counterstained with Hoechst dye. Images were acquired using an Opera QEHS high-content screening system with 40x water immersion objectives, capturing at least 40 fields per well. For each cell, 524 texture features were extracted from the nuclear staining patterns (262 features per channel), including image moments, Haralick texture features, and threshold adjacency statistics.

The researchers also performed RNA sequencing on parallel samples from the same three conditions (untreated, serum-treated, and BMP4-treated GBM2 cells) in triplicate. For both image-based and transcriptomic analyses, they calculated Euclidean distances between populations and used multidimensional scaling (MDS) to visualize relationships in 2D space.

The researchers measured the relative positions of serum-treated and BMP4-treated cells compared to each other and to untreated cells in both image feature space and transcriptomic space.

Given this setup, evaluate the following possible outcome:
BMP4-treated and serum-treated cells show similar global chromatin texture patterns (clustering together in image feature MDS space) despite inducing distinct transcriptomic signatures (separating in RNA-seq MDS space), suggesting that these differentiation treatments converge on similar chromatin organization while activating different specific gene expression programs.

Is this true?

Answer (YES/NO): NO